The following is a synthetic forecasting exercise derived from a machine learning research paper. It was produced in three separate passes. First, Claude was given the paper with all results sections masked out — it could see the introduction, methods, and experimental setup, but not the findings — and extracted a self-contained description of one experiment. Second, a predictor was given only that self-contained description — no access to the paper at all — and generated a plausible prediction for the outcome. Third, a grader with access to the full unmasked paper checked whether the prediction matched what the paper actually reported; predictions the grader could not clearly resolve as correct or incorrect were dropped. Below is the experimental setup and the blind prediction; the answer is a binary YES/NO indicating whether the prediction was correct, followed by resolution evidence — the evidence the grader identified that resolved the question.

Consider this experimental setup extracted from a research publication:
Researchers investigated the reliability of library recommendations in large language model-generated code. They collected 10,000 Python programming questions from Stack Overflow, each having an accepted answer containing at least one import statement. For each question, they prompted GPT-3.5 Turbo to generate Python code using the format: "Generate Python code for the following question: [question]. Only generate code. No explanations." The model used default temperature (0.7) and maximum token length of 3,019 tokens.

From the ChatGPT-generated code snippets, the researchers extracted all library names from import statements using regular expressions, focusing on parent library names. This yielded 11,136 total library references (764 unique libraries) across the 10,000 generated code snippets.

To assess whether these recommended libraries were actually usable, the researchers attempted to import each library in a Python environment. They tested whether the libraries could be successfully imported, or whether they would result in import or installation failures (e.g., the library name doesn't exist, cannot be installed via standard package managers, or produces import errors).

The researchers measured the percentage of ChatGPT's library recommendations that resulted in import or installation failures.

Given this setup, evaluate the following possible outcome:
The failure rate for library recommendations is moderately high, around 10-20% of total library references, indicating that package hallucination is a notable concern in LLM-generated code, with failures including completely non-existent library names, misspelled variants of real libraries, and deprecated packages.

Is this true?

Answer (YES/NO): NO